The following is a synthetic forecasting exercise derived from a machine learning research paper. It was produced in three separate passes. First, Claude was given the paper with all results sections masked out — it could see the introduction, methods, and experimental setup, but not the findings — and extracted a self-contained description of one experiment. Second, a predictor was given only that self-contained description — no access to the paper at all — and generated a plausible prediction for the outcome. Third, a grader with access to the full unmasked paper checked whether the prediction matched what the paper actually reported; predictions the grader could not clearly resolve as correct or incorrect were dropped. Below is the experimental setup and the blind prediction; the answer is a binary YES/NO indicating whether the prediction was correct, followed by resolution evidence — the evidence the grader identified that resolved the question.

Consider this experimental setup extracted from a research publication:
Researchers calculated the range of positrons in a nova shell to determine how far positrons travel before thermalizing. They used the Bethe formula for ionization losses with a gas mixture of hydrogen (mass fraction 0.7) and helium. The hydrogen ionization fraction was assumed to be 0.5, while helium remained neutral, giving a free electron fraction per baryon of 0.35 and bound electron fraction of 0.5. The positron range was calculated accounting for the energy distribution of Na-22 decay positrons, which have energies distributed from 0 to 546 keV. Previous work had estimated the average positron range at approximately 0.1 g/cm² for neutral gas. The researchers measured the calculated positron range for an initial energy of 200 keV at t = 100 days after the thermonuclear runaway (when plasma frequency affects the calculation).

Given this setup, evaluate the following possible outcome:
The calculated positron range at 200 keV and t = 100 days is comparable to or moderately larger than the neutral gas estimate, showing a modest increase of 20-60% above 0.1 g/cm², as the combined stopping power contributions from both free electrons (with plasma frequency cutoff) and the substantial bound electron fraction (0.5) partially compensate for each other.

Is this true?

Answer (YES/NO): NO